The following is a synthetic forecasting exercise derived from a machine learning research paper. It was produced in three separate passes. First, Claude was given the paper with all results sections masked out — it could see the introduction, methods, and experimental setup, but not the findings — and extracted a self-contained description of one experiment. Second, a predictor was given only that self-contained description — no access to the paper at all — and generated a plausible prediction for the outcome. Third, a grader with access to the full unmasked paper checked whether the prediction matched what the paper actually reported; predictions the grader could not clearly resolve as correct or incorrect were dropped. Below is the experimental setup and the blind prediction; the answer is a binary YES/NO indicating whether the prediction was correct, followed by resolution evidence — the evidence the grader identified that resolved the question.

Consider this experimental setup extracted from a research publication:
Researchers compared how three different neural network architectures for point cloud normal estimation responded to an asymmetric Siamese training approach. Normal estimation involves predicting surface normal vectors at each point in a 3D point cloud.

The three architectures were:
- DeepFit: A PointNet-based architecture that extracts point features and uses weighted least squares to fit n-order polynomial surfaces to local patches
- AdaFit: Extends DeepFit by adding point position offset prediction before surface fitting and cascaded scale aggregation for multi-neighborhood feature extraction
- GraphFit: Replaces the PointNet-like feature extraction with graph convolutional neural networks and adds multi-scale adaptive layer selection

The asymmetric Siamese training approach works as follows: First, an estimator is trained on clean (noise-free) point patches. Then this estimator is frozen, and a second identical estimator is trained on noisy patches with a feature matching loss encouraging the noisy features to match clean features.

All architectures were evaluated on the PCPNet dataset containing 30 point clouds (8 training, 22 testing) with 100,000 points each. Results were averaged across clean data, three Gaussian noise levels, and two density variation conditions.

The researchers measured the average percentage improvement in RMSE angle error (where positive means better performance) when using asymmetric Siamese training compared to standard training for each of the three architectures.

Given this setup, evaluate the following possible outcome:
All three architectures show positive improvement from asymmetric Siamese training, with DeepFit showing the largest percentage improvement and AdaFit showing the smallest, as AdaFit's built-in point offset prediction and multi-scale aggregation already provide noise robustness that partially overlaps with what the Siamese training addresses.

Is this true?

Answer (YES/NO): NO